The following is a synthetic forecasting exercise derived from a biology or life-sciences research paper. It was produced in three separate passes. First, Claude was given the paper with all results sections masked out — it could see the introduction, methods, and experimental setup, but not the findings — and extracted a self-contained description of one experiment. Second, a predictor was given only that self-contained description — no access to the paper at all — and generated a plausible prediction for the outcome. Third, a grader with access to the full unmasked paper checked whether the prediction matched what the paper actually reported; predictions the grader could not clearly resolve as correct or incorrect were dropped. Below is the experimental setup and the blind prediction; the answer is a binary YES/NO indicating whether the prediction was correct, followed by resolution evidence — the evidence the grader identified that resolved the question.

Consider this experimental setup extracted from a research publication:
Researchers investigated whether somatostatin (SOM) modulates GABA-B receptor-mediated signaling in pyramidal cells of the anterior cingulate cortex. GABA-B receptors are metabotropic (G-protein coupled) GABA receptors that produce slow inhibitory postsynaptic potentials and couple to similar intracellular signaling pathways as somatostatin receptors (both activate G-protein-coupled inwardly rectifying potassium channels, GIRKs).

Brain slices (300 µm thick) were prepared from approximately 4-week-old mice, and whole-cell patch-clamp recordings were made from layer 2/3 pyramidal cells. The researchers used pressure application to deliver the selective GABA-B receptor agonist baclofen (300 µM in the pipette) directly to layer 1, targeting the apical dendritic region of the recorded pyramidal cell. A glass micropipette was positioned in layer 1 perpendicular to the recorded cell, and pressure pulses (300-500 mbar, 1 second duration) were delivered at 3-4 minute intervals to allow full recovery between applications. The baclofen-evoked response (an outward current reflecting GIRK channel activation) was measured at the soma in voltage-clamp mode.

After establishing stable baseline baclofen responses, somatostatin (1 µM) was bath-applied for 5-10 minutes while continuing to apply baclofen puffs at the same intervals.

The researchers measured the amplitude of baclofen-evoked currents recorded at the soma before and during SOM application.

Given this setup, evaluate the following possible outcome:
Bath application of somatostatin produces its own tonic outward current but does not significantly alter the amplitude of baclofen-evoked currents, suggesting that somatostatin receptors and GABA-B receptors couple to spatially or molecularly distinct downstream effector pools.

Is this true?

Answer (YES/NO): NO